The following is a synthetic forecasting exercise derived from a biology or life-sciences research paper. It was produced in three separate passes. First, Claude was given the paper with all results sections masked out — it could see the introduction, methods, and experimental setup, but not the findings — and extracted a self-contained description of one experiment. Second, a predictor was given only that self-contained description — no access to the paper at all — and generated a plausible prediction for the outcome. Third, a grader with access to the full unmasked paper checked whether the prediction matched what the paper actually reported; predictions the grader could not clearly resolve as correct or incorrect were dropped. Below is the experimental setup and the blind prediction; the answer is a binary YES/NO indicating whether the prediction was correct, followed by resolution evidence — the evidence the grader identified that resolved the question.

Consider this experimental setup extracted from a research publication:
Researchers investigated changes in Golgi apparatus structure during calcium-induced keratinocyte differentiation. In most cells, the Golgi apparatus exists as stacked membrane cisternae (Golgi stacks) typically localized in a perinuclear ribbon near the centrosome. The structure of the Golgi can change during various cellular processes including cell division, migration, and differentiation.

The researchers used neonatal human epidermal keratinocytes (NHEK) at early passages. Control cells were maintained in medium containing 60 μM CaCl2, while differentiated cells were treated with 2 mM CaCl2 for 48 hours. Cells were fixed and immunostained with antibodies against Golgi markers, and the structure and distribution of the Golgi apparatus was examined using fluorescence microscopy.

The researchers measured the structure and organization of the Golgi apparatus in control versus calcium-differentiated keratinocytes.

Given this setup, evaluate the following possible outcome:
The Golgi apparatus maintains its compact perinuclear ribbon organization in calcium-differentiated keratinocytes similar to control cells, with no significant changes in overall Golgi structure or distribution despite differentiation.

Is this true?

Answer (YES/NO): NO